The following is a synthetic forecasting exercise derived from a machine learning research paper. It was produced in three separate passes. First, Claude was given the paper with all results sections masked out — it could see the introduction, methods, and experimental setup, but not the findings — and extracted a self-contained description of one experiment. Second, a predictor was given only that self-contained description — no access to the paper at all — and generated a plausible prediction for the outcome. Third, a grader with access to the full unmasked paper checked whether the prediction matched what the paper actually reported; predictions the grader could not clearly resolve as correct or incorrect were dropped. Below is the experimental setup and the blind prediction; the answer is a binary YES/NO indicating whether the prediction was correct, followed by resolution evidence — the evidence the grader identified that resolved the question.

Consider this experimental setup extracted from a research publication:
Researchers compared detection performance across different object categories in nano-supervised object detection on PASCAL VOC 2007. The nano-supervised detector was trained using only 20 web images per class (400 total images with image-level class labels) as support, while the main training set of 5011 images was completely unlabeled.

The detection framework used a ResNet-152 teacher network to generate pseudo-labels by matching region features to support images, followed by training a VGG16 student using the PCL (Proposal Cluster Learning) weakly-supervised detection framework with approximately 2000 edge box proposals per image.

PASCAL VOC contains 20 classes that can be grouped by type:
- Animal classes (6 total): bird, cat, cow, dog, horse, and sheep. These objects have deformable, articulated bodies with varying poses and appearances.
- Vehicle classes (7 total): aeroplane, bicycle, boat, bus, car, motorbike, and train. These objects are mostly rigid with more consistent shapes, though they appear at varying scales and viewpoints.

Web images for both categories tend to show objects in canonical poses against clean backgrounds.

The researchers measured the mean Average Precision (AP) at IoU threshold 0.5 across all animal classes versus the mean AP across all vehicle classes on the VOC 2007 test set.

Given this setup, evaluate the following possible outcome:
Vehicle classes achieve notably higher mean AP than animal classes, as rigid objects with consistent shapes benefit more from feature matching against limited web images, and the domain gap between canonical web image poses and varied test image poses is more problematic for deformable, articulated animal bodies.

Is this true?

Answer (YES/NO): YES